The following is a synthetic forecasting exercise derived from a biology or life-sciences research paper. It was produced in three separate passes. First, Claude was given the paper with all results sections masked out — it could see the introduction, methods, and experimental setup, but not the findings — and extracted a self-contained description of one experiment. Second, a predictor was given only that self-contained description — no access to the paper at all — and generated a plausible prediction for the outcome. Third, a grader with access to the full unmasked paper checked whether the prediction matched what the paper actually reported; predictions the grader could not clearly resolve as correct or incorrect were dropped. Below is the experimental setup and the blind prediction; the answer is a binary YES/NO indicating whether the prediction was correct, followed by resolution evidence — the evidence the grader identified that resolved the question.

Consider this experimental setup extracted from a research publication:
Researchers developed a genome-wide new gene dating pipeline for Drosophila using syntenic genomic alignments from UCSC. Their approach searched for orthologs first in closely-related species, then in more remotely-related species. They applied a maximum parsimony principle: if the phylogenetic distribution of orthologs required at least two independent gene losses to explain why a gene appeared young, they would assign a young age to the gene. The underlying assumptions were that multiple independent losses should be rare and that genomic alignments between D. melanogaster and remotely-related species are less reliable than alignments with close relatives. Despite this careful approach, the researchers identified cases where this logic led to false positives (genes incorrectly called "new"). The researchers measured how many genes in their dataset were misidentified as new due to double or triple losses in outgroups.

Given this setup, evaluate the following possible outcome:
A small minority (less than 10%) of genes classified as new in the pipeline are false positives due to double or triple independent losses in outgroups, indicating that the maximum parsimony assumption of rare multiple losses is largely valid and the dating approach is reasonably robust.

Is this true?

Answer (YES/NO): YES